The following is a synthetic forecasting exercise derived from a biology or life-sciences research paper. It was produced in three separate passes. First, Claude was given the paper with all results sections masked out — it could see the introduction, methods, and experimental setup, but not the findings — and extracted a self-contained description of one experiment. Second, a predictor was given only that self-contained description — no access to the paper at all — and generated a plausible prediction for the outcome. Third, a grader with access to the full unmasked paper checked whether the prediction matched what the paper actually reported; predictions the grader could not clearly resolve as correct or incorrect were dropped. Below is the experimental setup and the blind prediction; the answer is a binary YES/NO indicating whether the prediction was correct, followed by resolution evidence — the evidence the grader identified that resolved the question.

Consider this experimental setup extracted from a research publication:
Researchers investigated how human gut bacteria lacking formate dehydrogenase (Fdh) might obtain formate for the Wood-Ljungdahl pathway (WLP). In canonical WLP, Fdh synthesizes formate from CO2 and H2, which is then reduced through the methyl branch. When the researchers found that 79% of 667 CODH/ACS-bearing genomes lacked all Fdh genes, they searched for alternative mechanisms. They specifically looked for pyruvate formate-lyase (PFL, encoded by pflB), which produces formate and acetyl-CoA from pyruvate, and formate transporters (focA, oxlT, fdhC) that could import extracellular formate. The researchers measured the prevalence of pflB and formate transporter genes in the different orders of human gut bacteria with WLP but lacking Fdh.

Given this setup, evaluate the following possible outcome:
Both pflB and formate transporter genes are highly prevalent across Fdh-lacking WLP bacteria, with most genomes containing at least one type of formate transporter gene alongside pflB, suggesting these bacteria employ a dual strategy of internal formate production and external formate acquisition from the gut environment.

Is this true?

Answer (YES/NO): NO